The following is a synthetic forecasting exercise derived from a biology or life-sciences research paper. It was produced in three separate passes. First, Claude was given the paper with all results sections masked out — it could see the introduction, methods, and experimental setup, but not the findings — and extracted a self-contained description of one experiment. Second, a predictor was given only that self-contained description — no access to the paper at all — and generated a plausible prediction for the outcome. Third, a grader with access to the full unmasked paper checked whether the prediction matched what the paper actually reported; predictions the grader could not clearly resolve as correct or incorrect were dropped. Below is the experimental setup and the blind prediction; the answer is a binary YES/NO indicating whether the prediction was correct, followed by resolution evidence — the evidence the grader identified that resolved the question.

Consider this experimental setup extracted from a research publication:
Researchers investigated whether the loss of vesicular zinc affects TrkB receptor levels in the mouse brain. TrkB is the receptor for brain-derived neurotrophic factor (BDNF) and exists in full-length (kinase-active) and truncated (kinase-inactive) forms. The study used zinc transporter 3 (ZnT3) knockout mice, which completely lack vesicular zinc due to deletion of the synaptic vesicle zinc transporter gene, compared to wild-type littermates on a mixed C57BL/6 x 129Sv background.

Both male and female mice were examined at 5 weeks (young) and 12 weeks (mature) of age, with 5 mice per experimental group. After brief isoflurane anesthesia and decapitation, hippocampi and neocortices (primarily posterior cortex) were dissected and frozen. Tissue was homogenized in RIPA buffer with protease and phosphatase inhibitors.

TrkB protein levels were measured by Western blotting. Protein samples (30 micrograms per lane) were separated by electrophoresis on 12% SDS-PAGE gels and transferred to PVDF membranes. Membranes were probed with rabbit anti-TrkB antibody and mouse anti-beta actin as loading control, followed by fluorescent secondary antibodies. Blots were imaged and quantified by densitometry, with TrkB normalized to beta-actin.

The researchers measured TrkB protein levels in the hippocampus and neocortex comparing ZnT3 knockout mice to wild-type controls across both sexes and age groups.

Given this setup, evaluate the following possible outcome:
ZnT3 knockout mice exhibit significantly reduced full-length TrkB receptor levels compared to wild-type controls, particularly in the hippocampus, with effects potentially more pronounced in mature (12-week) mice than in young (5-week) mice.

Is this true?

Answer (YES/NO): NO